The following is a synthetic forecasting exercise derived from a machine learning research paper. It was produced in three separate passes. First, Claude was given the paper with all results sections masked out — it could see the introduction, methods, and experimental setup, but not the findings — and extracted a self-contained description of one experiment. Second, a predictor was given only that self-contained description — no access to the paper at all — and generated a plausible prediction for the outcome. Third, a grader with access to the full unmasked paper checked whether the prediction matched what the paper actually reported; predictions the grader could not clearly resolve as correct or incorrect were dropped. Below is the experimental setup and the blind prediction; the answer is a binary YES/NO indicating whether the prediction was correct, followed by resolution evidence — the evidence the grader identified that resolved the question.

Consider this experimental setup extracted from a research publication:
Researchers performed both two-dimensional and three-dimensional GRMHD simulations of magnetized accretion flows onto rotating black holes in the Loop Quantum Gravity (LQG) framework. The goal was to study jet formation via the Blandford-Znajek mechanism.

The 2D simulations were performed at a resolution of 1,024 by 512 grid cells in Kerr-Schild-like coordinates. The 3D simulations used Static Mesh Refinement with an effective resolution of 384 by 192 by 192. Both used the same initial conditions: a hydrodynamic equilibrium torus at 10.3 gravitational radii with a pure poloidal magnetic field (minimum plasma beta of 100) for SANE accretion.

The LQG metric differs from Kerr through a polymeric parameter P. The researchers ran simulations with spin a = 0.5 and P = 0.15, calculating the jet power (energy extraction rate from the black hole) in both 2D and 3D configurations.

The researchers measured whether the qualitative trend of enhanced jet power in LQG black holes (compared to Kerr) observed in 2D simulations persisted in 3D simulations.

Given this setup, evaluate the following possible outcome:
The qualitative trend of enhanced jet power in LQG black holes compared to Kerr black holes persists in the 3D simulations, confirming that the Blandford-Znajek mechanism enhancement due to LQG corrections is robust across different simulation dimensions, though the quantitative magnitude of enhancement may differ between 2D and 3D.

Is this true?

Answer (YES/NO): YES